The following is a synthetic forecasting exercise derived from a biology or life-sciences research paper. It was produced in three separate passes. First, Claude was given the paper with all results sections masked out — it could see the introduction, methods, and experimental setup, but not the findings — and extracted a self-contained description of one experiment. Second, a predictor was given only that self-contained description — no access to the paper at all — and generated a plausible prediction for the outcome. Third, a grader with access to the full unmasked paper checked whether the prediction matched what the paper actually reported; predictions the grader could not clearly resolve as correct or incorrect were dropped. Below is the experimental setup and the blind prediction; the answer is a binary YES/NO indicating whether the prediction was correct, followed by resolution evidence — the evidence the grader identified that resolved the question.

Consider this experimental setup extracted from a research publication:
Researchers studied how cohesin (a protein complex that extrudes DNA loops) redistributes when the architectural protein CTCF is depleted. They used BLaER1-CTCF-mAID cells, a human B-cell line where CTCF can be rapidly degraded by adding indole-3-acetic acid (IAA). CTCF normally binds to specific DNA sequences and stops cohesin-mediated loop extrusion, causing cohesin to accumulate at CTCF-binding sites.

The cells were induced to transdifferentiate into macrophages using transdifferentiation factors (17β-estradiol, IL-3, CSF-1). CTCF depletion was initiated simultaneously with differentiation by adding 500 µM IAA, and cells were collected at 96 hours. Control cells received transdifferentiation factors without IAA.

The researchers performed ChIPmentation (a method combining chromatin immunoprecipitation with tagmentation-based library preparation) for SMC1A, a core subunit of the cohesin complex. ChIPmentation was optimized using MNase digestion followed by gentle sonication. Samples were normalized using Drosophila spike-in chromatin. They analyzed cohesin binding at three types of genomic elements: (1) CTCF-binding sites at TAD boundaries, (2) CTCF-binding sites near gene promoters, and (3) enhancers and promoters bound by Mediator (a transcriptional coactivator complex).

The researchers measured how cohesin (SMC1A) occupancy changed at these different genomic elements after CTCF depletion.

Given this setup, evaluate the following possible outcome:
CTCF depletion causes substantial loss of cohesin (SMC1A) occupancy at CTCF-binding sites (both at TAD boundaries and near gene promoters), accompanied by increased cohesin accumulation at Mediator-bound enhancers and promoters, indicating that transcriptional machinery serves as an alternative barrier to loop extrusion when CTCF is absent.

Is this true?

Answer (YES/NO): NO